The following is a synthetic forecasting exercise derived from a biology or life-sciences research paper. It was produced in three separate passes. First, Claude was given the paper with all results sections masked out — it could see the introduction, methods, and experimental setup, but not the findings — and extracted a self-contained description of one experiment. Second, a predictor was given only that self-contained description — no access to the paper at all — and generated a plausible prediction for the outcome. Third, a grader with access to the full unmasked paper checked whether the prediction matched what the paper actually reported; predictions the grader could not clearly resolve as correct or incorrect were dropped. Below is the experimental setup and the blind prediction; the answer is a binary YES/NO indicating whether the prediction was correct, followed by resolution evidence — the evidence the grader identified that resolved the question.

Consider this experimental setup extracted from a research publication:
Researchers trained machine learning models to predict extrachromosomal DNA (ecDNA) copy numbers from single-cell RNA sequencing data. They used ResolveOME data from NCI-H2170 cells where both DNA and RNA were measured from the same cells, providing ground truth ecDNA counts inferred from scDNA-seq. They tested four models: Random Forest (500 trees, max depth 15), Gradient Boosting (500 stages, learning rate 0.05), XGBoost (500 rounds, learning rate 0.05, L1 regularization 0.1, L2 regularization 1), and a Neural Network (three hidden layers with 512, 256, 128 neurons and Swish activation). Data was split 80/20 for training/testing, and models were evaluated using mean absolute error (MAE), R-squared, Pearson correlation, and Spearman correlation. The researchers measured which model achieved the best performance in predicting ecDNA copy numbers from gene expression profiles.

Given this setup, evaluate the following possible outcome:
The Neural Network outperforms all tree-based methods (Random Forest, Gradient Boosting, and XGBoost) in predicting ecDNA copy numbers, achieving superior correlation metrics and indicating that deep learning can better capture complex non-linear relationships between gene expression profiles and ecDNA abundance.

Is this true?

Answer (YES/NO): NO